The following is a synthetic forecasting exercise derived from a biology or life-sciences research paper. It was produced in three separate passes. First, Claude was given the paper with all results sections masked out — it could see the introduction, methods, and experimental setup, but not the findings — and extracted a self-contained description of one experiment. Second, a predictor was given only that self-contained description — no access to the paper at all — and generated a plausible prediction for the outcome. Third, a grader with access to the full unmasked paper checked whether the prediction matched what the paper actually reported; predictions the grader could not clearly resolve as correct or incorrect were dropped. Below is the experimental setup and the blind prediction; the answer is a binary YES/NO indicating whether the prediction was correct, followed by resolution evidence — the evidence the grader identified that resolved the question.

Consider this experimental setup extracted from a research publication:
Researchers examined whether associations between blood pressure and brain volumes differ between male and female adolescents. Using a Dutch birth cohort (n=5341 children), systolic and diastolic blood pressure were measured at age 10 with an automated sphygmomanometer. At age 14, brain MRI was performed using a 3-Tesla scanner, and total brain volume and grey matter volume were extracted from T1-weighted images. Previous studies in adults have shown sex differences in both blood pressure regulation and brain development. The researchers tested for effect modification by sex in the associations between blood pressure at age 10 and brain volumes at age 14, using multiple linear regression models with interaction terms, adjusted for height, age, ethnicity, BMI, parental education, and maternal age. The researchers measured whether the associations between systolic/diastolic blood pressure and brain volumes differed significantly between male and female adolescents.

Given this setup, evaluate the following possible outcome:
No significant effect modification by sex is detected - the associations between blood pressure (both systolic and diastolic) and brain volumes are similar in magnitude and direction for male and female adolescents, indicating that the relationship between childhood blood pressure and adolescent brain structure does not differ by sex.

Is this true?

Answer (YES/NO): YES